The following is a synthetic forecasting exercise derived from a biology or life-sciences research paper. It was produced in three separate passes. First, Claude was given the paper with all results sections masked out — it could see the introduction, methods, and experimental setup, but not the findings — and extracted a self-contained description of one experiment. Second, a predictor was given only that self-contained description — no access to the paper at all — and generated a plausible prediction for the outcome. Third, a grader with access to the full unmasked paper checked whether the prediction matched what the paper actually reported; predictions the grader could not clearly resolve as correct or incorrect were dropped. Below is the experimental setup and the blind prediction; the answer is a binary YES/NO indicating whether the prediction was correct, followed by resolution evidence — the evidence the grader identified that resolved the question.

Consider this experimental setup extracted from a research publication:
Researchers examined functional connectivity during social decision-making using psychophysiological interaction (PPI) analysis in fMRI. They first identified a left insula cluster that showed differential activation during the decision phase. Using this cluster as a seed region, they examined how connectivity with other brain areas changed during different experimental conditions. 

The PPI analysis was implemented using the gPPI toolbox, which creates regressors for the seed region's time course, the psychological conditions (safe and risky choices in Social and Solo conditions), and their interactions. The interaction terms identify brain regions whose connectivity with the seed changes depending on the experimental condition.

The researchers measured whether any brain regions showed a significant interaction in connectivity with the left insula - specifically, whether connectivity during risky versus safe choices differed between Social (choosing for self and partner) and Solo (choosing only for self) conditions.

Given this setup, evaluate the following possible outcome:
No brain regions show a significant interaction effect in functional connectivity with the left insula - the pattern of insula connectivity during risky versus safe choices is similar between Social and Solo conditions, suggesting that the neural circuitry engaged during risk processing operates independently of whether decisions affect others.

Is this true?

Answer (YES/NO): NO